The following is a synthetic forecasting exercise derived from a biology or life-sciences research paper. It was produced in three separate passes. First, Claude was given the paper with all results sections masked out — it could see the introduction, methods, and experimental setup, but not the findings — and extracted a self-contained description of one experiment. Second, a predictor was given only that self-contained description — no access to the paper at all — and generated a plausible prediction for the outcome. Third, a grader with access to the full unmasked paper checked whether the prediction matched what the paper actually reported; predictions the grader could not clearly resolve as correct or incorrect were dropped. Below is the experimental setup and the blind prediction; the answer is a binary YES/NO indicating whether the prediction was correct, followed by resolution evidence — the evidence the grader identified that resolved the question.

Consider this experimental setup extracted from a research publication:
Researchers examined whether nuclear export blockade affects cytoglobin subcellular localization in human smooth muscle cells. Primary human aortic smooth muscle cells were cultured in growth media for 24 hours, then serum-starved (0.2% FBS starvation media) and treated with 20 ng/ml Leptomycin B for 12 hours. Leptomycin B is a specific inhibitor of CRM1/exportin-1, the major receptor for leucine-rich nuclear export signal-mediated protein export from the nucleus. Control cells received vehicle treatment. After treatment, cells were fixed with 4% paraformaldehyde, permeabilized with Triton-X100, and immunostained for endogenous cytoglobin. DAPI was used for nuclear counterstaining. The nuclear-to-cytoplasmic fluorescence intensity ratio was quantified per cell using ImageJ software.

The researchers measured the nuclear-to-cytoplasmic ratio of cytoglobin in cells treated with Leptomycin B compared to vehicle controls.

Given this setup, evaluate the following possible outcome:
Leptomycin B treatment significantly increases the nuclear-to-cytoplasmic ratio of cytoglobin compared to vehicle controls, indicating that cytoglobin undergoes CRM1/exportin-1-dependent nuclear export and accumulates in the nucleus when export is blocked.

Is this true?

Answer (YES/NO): YES